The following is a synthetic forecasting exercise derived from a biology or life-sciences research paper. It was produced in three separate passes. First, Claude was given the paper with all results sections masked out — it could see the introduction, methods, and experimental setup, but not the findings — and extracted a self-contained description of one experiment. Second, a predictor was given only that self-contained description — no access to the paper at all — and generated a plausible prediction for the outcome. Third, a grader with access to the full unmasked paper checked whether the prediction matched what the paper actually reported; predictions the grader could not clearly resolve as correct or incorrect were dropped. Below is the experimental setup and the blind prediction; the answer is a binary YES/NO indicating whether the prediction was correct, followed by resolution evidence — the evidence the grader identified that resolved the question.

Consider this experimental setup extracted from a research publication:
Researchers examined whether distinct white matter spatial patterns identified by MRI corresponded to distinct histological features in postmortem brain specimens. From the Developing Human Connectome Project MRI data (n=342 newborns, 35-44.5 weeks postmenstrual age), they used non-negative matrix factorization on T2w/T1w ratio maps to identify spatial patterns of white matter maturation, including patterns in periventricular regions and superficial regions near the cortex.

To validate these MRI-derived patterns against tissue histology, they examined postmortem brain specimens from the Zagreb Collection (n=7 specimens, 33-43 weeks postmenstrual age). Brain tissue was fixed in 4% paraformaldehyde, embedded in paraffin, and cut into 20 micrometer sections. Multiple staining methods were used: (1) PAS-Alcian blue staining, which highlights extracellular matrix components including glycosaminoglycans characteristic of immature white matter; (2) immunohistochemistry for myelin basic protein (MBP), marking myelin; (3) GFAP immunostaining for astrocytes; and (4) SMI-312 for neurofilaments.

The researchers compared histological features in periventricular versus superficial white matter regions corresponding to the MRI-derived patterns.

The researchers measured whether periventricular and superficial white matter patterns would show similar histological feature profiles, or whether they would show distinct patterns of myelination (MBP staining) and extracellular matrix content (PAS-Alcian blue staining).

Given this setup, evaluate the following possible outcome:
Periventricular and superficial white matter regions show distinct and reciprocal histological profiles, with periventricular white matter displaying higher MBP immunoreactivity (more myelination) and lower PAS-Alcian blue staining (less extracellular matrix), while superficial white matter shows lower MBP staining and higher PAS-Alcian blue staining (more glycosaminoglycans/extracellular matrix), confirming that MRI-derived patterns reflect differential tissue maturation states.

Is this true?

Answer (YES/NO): NO